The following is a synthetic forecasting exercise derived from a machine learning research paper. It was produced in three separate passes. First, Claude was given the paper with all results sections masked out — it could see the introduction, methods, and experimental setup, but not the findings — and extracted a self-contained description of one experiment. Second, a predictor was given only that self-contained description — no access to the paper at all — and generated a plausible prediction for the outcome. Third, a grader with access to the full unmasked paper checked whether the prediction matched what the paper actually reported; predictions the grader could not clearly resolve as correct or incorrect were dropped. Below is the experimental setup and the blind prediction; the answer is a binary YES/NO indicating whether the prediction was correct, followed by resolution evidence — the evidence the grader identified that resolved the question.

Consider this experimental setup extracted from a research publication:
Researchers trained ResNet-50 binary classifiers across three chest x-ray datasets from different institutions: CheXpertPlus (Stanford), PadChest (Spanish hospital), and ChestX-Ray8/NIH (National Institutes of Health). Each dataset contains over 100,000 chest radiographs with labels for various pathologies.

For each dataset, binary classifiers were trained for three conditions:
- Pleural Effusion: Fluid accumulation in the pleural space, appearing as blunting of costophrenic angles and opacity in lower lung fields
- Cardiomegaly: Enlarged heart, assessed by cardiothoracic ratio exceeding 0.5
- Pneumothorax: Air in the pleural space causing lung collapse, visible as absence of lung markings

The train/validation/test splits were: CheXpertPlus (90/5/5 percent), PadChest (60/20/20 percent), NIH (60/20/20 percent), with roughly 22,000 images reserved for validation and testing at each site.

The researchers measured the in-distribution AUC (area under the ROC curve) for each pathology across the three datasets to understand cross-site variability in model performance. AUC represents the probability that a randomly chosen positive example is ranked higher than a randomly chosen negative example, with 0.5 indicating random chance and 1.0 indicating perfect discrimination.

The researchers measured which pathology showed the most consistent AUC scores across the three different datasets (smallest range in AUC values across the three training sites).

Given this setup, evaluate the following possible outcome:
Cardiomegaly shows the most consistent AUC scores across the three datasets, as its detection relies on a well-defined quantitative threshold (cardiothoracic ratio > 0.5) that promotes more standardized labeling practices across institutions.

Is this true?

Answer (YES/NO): NO